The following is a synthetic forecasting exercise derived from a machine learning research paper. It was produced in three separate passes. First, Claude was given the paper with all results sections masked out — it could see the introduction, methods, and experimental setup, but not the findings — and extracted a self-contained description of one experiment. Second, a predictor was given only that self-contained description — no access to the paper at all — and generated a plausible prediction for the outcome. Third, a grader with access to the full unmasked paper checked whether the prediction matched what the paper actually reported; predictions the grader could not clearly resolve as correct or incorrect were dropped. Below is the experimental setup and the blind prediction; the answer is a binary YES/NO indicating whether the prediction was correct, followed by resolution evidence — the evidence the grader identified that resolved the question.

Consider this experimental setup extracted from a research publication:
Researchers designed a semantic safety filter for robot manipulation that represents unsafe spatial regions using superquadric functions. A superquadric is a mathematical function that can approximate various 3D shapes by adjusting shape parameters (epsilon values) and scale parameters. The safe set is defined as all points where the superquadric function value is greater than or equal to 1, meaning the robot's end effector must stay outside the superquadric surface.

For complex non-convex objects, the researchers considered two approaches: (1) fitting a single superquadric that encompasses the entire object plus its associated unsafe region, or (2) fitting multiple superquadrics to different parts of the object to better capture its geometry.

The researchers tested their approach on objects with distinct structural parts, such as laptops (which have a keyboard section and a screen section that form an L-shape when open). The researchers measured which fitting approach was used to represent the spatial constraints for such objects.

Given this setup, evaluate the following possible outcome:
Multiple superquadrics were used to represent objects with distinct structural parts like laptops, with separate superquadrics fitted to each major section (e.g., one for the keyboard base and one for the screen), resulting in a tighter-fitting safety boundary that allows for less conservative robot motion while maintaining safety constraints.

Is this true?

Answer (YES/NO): YES